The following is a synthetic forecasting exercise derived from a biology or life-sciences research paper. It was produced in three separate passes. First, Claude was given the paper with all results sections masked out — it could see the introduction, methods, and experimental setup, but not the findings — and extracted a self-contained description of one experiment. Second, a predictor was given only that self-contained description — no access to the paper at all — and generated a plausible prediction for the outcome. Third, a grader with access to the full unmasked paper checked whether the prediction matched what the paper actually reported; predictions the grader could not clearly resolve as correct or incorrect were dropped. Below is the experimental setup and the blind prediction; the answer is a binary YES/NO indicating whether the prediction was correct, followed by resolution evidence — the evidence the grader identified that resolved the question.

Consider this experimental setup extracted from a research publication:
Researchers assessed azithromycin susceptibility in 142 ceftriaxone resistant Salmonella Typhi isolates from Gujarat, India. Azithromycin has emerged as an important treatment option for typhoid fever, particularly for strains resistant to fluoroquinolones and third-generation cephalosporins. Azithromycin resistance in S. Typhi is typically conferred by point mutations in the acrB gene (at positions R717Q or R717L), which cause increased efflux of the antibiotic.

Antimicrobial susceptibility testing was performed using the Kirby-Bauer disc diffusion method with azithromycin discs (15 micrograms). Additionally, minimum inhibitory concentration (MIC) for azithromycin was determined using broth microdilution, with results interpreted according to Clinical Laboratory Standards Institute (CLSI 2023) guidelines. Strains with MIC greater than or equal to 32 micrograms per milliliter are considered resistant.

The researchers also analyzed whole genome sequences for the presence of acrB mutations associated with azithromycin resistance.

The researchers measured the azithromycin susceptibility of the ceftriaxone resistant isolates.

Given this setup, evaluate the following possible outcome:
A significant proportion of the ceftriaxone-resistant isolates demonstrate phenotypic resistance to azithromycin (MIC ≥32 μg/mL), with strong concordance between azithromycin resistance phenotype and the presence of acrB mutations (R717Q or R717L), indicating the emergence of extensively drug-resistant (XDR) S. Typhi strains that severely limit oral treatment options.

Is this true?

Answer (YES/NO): NO